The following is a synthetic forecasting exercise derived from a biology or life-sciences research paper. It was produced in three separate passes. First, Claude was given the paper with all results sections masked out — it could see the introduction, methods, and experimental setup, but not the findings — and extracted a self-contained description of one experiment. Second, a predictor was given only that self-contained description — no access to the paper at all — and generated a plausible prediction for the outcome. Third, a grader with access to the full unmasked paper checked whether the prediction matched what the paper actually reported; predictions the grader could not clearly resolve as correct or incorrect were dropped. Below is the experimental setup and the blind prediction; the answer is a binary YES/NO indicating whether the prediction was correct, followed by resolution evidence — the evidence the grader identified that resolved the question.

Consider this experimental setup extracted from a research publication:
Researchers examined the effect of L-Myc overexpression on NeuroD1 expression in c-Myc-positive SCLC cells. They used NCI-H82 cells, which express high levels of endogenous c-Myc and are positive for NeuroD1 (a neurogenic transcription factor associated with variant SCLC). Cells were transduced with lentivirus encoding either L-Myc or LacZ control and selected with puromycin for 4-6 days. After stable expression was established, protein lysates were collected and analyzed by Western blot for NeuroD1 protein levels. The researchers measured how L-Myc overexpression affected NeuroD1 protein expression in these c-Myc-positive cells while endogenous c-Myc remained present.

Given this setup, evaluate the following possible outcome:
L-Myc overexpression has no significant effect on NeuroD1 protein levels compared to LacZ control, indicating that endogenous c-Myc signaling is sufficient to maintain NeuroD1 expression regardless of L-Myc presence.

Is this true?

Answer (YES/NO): YES